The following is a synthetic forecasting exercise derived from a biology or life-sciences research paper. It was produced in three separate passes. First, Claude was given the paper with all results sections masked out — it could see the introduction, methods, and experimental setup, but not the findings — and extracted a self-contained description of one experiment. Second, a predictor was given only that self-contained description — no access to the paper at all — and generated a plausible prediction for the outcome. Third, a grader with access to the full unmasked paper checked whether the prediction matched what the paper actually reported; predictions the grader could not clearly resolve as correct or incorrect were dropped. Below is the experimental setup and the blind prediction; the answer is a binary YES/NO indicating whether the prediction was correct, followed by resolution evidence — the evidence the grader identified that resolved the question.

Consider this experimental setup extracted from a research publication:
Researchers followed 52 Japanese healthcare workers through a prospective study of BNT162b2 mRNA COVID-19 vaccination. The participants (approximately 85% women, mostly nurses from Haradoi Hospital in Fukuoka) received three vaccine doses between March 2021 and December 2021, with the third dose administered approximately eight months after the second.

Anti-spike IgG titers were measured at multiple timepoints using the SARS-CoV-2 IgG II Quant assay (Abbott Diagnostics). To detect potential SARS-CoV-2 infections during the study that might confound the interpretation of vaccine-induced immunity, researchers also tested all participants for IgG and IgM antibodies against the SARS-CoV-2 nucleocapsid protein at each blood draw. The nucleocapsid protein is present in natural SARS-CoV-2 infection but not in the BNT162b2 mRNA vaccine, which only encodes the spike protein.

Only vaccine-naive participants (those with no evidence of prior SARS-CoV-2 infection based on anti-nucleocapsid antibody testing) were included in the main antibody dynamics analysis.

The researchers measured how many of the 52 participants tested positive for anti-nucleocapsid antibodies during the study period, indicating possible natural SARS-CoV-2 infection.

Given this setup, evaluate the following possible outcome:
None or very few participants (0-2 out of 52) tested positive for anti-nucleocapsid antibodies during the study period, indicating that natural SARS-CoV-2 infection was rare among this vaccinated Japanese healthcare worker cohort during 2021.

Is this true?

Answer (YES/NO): YES